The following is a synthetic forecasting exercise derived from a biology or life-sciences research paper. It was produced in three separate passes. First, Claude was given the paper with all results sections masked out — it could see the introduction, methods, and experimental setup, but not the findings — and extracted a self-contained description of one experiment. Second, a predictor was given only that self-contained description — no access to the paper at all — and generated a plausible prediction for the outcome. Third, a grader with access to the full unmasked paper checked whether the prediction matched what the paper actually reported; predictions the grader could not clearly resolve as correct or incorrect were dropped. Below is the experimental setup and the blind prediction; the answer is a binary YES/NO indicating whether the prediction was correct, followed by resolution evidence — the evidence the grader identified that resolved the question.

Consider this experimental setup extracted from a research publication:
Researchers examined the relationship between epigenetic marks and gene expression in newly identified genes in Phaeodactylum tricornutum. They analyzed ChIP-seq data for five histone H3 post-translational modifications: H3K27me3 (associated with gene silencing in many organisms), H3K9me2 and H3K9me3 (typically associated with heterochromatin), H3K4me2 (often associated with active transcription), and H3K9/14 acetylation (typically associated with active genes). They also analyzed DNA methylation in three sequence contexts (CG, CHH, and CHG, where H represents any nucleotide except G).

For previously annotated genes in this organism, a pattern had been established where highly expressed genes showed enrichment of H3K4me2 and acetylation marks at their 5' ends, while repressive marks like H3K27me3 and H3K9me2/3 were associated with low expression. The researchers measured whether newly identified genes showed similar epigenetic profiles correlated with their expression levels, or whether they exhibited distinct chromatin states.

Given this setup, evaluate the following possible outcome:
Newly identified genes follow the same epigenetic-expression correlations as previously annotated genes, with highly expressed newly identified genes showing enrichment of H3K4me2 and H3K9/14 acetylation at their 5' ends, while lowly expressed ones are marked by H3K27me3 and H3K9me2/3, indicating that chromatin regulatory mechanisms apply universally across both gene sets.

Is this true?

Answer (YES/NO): YES